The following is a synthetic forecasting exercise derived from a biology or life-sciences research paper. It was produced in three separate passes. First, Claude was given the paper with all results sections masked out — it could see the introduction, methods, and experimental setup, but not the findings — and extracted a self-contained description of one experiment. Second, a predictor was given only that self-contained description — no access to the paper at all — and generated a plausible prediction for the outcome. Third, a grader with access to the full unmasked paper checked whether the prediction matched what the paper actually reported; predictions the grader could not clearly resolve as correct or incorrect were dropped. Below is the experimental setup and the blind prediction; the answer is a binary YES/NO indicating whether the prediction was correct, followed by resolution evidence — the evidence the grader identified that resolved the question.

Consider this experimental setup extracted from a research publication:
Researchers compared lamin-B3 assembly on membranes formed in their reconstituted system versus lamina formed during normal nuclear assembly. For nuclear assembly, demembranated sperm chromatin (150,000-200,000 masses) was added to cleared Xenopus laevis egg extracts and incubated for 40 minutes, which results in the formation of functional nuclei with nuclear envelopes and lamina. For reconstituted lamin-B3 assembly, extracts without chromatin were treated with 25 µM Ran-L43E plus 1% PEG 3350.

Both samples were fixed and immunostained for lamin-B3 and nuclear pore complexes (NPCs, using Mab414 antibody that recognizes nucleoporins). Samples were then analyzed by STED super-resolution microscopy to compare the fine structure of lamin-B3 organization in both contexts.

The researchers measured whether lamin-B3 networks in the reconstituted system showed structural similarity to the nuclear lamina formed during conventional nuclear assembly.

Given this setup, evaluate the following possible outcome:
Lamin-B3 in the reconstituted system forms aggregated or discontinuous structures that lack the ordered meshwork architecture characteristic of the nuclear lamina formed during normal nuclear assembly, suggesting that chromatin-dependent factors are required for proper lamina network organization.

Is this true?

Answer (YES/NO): NO